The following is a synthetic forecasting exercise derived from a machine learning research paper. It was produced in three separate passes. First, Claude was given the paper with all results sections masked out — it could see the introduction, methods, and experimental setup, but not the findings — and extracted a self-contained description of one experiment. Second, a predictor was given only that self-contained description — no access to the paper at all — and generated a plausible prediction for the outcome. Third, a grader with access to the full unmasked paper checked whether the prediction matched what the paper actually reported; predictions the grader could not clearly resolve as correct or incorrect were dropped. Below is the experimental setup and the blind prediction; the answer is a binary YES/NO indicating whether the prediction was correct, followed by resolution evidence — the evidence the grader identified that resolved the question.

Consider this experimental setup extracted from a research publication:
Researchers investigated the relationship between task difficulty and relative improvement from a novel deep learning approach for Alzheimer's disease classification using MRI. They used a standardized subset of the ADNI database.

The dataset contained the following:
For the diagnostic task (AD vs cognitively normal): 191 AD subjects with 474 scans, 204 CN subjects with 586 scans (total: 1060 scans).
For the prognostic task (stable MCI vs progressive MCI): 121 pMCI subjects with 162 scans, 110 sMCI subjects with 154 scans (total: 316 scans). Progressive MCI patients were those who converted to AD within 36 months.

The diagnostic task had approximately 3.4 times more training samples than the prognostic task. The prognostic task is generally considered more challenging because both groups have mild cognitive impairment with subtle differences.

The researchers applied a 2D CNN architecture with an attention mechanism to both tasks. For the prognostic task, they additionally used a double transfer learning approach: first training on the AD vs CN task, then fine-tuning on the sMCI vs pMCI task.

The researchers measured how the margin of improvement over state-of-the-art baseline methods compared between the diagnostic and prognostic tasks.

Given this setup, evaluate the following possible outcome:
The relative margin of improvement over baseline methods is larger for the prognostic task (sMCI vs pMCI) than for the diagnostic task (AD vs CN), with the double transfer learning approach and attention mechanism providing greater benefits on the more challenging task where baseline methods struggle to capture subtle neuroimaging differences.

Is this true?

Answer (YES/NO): YES